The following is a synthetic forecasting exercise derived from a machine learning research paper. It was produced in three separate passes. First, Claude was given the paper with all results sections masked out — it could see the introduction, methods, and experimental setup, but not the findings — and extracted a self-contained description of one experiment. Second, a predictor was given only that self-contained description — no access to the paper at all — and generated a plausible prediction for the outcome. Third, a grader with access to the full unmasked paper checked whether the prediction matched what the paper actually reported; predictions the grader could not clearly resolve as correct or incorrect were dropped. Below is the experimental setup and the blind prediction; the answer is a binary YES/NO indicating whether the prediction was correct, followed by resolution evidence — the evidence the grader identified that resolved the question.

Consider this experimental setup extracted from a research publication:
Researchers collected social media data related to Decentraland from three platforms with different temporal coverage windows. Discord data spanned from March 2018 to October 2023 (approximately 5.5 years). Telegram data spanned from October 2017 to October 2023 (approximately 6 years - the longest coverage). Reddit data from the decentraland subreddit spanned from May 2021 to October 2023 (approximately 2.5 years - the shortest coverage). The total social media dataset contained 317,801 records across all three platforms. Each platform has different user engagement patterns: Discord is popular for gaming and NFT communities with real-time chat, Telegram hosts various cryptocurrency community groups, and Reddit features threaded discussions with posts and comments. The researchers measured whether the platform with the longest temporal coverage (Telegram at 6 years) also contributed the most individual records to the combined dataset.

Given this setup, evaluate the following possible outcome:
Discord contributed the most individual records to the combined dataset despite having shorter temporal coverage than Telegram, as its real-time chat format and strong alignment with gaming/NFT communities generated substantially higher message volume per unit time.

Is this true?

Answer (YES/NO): NO